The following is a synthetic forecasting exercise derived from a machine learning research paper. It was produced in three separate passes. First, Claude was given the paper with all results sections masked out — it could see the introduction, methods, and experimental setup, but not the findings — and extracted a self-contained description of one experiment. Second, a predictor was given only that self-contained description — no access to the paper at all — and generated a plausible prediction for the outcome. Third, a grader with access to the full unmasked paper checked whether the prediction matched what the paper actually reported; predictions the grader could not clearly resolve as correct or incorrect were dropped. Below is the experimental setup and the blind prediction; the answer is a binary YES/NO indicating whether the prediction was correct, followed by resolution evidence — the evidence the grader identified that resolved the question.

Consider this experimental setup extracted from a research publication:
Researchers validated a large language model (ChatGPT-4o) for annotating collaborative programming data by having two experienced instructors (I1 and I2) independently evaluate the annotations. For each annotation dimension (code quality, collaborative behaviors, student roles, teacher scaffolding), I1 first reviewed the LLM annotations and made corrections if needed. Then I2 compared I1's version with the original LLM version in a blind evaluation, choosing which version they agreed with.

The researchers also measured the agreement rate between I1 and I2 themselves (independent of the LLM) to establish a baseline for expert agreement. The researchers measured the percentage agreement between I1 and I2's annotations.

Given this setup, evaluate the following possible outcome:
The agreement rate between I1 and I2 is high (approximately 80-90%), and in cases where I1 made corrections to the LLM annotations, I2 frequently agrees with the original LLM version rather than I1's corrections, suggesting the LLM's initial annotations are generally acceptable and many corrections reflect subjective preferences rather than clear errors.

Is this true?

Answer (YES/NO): NO